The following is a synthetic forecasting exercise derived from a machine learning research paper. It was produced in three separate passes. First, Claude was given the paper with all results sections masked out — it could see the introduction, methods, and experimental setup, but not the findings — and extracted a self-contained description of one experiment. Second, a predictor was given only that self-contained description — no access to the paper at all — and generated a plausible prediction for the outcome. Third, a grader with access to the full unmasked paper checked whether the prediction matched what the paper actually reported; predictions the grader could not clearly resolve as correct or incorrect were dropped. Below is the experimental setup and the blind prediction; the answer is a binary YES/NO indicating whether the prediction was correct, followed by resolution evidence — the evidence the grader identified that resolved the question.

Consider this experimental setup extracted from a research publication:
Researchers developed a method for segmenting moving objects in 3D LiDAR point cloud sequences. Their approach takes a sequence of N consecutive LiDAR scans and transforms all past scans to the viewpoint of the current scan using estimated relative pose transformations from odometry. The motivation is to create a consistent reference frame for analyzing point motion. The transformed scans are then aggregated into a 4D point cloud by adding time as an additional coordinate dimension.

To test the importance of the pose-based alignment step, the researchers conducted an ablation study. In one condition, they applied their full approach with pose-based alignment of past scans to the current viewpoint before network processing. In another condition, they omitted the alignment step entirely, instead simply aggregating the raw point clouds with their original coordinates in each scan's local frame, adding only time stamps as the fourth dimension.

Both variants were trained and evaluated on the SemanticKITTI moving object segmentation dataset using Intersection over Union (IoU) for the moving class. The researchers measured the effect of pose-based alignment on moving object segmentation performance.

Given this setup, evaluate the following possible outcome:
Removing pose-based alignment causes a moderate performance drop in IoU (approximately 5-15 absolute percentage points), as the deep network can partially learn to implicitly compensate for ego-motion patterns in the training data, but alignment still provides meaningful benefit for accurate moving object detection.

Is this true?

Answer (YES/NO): NO